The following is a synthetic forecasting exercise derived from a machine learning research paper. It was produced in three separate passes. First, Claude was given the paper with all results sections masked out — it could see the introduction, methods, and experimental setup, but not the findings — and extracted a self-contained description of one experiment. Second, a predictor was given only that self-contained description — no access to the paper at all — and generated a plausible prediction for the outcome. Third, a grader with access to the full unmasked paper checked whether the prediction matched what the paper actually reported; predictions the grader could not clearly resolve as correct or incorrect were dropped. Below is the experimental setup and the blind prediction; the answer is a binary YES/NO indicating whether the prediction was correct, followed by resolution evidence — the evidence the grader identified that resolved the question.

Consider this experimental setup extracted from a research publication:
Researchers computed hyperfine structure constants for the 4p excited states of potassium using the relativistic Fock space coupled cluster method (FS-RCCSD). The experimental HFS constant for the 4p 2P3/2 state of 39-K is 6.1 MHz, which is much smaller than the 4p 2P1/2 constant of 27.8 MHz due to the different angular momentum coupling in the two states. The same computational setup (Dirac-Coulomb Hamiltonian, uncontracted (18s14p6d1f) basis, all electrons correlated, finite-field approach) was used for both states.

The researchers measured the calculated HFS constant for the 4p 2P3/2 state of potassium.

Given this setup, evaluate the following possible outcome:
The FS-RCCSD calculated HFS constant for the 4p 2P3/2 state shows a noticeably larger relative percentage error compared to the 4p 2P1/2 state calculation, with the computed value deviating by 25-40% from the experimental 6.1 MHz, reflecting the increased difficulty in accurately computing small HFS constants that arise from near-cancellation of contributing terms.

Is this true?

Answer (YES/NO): NO